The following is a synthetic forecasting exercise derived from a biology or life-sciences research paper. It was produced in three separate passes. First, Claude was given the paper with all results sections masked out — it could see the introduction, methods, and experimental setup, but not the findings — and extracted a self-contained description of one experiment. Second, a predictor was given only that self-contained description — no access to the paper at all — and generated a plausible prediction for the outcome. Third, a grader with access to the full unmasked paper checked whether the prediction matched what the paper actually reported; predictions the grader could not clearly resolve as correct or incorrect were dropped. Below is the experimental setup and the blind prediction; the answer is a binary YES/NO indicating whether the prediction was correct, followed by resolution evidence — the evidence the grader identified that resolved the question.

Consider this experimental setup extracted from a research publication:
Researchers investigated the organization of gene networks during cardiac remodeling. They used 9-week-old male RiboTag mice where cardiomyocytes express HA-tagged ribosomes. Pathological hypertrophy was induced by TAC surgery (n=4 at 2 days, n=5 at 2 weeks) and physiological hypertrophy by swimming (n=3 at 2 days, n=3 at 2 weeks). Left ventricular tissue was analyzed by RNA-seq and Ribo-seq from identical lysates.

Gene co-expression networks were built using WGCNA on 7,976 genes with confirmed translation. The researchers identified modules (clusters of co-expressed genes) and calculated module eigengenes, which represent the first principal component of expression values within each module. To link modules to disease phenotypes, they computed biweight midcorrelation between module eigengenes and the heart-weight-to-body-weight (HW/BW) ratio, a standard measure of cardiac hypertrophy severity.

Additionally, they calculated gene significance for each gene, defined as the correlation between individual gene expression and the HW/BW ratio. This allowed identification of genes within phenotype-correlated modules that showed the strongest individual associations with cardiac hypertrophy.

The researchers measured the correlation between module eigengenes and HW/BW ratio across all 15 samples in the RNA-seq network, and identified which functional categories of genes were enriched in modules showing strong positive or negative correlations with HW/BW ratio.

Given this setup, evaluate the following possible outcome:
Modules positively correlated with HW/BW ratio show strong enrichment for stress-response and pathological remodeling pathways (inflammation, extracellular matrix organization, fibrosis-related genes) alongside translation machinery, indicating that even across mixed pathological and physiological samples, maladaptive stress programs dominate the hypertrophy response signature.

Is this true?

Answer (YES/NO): NO